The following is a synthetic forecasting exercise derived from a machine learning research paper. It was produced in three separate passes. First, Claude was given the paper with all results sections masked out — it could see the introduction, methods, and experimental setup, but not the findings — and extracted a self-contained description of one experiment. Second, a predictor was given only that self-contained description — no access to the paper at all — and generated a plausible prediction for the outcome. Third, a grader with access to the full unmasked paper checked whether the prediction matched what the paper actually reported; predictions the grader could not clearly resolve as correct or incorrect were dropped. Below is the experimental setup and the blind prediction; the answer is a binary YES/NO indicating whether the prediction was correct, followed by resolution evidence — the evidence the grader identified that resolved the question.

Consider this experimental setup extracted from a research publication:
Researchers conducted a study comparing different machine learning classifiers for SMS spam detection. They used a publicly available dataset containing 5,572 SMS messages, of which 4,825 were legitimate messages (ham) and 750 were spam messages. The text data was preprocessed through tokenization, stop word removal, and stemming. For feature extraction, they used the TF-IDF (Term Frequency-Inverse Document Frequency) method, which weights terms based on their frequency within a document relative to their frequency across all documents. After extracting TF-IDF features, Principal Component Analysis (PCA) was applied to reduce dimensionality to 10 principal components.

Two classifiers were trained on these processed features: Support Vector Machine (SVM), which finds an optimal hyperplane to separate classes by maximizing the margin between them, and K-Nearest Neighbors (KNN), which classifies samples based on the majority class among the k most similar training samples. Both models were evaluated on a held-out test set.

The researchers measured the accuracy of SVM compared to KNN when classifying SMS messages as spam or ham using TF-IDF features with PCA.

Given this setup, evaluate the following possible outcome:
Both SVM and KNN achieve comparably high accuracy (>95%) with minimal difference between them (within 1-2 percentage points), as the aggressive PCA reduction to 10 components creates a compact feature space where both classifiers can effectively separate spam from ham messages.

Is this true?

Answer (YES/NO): NO